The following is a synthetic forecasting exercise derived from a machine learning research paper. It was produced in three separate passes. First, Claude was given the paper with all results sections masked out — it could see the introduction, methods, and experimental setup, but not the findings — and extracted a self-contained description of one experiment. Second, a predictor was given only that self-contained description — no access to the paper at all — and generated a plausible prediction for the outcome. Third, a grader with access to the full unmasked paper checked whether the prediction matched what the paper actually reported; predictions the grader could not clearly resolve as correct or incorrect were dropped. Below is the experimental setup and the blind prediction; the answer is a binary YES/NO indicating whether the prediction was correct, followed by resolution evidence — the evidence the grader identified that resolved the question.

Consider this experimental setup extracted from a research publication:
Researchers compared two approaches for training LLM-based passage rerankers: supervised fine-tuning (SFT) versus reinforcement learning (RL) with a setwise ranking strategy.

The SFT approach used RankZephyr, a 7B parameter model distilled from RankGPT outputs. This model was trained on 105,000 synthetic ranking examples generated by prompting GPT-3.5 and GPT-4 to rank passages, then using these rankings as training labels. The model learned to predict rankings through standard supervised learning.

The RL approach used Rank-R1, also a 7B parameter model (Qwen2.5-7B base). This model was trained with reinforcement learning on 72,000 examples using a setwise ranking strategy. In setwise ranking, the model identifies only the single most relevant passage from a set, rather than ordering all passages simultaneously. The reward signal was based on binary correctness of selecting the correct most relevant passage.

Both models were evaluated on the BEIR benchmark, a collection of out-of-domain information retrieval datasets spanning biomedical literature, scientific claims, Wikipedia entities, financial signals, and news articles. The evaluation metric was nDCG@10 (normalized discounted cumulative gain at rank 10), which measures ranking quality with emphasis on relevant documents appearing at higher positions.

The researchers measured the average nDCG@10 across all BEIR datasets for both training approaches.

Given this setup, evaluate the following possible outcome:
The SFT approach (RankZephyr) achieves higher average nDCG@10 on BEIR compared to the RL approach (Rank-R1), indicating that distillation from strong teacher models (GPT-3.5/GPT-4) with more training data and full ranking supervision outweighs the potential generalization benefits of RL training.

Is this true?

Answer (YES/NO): YES